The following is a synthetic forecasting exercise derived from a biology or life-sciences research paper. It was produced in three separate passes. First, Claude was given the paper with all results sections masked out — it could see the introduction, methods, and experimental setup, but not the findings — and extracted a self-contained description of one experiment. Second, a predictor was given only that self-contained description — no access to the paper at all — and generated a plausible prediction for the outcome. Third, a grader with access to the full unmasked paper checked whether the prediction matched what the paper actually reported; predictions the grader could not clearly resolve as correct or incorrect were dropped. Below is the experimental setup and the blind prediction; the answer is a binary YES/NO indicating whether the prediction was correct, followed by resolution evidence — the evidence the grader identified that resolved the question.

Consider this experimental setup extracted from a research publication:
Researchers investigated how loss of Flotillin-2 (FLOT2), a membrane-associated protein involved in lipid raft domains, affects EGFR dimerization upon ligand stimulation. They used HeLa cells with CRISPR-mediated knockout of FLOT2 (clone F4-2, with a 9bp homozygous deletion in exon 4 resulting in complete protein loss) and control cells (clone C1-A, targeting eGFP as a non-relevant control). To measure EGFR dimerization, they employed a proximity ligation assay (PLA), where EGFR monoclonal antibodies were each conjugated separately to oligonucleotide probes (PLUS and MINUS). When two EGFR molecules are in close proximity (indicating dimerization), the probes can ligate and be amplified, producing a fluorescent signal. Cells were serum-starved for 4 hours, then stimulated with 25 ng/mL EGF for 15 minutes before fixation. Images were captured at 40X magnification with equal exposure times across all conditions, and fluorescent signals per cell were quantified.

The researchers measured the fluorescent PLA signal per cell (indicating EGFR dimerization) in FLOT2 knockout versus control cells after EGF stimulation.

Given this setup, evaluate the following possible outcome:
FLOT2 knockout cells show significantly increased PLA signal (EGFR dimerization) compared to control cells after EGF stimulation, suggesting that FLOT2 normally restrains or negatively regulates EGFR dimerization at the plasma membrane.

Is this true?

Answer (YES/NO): NO